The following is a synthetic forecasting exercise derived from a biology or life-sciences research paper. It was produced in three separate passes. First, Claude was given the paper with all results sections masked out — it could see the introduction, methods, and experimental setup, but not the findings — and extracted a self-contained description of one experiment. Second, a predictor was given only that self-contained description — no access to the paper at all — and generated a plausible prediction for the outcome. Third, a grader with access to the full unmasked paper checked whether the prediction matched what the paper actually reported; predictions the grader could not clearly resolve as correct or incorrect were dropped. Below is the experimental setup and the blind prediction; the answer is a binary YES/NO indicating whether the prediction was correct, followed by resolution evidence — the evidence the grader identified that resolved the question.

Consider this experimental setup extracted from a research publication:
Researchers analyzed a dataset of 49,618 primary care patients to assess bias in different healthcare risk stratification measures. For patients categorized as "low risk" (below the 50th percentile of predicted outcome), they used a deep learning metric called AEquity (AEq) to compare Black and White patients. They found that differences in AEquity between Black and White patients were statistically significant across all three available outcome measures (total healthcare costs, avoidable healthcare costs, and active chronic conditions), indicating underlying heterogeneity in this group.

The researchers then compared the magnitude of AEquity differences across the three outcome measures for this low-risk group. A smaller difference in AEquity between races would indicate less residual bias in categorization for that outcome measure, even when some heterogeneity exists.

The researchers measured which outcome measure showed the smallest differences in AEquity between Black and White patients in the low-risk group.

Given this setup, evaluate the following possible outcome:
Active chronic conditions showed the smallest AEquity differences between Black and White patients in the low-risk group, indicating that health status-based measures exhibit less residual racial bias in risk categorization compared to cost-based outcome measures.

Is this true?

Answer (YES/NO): YES